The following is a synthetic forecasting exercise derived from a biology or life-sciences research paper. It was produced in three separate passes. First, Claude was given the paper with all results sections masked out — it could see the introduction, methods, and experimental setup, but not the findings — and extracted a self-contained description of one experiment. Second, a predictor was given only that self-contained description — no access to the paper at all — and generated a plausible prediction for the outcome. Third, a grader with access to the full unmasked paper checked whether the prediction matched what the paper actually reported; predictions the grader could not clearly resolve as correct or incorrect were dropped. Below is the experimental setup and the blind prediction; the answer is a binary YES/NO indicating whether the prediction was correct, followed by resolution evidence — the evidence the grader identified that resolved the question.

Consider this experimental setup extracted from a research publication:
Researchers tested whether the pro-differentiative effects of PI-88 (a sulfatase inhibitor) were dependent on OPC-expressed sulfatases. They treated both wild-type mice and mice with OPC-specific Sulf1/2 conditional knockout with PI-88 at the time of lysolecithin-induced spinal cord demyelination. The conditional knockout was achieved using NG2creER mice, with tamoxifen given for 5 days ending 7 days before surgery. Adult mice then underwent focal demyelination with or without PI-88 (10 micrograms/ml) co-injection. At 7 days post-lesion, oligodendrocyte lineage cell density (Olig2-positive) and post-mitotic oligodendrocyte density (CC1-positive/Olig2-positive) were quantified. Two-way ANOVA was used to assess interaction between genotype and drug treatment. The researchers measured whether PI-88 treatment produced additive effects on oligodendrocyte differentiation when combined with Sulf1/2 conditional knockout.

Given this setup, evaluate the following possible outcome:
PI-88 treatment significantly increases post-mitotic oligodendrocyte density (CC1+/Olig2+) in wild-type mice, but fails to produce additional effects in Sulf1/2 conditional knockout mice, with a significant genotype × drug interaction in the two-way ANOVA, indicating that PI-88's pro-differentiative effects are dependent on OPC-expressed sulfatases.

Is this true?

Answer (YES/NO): YES